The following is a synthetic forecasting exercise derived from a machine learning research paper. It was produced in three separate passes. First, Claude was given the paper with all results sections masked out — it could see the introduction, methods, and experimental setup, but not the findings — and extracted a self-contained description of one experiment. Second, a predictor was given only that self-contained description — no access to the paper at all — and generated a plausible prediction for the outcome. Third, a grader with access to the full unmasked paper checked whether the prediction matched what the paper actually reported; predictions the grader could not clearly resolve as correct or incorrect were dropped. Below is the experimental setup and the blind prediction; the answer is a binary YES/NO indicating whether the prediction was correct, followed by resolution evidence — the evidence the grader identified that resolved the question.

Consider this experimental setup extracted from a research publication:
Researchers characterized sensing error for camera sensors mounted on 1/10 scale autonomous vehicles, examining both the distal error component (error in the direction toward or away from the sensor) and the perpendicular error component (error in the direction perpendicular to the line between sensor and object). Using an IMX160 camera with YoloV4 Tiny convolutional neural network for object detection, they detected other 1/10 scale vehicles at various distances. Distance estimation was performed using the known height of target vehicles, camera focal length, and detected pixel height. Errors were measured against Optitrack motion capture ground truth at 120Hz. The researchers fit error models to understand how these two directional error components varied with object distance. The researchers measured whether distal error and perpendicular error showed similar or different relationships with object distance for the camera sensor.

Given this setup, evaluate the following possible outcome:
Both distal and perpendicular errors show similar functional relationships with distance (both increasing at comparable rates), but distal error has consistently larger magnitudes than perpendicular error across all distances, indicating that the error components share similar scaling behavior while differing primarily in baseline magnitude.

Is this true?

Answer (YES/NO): NO